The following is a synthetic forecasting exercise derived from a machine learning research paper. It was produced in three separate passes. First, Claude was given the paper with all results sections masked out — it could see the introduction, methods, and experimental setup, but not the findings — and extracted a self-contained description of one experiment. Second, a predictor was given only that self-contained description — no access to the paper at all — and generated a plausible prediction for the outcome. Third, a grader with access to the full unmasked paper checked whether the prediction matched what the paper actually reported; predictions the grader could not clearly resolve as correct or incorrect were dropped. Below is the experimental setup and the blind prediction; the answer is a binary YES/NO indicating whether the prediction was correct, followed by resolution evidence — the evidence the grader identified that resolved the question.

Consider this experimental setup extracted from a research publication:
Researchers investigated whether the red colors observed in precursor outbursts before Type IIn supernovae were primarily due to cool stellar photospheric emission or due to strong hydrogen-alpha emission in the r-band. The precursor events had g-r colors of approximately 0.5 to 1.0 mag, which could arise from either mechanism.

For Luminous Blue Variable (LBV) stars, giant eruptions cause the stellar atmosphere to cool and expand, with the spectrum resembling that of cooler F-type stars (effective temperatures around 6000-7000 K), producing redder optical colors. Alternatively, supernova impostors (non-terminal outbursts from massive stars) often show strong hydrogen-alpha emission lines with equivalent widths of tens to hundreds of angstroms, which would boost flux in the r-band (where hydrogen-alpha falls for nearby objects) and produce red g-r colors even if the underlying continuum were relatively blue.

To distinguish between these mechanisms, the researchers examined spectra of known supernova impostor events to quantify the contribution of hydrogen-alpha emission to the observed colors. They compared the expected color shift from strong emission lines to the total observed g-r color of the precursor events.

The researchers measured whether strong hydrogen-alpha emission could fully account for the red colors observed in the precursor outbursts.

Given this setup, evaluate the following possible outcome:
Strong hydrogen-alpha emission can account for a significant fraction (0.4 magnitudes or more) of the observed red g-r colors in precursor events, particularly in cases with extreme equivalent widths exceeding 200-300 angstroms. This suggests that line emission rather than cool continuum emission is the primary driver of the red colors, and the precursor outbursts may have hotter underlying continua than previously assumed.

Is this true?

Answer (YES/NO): NO